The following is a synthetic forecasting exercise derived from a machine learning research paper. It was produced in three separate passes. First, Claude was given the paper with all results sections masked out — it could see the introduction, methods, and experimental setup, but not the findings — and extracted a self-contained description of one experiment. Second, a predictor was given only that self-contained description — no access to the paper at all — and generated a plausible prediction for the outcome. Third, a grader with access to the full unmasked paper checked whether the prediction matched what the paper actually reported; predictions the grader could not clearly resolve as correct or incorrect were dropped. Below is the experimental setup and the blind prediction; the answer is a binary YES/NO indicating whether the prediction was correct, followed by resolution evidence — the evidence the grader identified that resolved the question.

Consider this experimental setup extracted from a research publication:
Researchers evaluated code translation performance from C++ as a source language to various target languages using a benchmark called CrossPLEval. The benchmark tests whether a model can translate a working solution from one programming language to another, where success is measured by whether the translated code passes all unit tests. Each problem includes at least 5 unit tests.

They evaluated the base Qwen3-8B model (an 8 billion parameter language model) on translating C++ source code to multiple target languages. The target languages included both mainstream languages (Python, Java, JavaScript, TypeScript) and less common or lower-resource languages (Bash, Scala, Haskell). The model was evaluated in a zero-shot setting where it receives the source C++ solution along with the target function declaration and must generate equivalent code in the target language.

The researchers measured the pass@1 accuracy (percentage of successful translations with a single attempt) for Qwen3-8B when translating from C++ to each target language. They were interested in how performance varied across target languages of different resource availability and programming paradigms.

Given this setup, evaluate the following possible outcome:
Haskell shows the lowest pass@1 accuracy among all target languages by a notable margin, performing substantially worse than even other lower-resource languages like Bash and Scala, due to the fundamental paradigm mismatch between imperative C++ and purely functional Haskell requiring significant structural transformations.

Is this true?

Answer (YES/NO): YES